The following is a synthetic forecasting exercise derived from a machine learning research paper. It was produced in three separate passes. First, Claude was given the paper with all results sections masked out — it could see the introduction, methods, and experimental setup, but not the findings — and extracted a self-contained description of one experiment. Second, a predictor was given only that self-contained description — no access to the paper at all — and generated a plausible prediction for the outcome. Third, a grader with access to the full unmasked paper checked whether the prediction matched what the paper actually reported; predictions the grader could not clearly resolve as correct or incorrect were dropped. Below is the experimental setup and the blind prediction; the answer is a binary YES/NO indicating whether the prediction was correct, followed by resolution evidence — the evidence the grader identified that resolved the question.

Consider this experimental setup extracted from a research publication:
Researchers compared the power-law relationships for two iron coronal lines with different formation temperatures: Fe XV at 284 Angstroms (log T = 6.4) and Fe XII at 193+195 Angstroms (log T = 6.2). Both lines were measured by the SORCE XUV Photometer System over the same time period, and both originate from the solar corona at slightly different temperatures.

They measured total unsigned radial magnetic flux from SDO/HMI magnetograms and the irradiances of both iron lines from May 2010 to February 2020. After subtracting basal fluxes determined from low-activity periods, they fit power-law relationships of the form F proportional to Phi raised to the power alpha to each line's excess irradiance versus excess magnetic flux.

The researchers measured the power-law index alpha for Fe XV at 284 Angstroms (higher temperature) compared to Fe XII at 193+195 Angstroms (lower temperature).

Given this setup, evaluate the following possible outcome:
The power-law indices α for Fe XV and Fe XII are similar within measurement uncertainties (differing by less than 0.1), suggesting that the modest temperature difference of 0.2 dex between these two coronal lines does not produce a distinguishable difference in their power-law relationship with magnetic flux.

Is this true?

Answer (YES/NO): YES